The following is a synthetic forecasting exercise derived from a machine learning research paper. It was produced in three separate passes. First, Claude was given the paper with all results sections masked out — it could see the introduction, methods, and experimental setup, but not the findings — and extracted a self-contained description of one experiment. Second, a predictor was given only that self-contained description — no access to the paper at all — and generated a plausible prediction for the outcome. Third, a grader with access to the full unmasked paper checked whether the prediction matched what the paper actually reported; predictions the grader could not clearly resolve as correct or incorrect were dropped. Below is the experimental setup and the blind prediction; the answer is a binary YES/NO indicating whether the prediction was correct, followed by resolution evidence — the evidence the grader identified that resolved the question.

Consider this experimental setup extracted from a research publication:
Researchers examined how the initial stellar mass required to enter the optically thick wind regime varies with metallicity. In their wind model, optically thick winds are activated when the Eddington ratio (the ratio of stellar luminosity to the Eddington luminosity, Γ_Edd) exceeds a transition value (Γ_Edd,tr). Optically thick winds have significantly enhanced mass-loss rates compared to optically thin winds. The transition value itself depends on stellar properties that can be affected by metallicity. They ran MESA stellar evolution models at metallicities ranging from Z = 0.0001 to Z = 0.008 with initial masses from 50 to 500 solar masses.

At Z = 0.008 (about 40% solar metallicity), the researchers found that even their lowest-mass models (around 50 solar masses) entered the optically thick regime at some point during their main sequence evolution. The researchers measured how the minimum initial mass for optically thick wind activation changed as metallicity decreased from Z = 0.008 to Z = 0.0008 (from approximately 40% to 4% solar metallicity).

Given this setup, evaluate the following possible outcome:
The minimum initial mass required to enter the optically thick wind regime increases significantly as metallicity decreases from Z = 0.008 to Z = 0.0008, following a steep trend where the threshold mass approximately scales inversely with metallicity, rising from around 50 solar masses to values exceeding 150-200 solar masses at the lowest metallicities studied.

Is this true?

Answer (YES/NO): NO